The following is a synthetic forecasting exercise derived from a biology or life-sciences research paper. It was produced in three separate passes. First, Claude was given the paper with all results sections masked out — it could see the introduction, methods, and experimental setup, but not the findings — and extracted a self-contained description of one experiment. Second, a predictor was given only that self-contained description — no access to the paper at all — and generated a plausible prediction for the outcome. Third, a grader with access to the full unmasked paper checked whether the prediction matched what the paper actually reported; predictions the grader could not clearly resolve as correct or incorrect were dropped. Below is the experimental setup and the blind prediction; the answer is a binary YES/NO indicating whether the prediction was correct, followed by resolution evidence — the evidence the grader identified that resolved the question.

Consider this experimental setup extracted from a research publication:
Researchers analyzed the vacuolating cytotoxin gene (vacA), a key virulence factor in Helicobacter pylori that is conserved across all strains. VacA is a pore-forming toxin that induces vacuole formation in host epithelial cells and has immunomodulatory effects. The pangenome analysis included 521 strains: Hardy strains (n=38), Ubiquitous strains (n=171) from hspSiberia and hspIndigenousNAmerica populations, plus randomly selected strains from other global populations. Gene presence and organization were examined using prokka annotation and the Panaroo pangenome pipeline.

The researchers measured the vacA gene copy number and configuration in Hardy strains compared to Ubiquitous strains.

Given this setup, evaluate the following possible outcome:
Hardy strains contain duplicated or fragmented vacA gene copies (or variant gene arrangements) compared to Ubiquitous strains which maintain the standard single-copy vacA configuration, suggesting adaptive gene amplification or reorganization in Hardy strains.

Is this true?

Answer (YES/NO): YES